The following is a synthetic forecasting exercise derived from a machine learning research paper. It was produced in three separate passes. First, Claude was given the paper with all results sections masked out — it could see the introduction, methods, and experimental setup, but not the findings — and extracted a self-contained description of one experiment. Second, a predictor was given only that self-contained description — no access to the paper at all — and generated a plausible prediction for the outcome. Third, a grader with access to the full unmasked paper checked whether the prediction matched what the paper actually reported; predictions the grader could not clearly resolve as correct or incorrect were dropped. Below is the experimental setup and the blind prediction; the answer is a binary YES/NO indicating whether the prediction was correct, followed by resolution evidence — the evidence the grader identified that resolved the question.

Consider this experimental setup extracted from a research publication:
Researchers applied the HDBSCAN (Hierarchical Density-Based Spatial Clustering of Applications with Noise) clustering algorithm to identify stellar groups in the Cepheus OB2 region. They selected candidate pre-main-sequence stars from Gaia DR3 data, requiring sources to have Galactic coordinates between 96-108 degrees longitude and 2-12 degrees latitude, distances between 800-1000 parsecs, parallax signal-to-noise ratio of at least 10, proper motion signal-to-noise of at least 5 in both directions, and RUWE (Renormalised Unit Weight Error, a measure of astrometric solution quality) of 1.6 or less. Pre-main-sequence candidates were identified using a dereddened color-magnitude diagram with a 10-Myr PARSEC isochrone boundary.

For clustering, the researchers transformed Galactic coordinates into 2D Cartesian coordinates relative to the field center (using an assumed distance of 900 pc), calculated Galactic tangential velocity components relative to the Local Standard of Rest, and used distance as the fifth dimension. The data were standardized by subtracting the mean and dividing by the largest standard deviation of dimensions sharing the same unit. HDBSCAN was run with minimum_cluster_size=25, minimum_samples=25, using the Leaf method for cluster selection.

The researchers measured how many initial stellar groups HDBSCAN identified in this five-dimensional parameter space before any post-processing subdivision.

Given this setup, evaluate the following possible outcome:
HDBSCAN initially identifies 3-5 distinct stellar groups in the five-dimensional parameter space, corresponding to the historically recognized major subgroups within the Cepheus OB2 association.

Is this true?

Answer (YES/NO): NO